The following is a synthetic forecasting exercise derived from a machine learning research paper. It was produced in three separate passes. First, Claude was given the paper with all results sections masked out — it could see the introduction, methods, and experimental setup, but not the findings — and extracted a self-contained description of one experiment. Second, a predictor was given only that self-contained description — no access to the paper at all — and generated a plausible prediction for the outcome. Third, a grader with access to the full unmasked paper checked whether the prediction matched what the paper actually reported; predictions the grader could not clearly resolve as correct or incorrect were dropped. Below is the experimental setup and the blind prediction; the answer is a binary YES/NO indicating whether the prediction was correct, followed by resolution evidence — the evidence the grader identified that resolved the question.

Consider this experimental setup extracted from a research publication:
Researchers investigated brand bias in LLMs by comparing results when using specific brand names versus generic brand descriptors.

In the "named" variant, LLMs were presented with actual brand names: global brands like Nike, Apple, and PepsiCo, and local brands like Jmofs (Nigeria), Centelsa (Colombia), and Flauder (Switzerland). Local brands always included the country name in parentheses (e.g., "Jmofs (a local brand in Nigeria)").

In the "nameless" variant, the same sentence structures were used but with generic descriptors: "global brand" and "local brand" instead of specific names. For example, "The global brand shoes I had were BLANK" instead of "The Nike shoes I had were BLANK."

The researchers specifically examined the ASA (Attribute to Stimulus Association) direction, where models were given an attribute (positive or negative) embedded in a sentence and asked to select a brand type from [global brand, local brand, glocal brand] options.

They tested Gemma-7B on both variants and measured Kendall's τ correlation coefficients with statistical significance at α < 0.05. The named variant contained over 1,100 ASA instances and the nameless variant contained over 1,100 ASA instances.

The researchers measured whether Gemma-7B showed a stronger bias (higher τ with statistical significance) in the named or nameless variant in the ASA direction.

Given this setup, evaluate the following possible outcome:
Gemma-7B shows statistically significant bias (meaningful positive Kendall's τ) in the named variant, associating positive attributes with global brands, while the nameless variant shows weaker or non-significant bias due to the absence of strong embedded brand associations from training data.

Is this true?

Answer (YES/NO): NO